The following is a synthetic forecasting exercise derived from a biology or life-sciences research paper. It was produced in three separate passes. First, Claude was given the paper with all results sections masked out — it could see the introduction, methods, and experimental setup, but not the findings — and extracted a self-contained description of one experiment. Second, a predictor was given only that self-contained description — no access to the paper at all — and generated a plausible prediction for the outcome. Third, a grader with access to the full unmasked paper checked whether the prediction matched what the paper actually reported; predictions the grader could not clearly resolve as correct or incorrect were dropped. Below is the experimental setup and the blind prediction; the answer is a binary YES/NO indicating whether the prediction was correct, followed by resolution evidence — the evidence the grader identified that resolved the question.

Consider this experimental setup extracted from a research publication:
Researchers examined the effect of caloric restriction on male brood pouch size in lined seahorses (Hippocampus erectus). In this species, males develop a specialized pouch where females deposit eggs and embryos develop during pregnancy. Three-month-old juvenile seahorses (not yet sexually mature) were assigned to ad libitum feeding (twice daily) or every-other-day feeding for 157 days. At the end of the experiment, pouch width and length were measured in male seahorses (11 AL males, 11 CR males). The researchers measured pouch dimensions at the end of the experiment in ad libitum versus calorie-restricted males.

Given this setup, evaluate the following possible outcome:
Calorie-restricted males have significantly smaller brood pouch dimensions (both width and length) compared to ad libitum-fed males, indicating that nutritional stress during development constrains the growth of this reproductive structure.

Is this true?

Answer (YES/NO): YES